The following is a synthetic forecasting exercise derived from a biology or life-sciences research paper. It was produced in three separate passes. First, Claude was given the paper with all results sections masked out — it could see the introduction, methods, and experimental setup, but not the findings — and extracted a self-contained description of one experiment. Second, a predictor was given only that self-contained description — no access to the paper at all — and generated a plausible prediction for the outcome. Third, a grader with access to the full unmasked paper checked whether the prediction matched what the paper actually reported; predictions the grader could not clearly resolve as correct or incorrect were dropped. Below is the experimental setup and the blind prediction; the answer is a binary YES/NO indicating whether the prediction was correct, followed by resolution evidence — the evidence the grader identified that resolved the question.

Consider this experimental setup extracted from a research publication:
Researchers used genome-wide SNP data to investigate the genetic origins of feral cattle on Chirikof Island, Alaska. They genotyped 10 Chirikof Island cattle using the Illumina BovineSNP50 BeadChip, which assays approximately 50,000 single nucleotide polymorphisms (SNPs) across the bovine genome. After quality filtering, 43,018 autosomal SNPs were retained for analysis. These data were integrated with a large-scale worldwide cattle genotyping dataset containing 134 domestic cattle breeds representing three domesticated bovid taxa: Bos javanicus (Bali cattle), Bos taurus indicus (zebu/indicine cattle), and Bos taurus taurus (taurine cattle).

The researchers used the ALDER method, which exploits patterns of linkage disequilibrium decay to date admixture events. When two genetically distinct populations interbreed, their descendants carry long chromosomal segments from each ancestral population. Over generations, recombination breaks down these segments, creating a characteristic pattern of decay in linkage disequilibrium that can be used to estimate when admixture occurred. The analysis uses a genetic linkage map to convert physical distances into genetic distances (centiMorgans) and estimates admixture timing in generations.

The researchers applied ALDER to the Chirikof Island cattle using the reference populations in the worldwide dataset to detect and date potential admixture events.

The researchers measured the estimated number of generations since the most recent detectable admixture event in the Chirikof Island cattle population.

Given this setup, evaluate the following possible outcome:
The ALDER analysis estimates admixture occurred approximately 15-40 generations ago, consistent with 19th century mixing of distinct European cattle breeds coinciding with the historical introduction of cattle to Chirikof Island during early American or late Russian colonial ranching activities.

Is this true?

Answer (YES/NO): NO